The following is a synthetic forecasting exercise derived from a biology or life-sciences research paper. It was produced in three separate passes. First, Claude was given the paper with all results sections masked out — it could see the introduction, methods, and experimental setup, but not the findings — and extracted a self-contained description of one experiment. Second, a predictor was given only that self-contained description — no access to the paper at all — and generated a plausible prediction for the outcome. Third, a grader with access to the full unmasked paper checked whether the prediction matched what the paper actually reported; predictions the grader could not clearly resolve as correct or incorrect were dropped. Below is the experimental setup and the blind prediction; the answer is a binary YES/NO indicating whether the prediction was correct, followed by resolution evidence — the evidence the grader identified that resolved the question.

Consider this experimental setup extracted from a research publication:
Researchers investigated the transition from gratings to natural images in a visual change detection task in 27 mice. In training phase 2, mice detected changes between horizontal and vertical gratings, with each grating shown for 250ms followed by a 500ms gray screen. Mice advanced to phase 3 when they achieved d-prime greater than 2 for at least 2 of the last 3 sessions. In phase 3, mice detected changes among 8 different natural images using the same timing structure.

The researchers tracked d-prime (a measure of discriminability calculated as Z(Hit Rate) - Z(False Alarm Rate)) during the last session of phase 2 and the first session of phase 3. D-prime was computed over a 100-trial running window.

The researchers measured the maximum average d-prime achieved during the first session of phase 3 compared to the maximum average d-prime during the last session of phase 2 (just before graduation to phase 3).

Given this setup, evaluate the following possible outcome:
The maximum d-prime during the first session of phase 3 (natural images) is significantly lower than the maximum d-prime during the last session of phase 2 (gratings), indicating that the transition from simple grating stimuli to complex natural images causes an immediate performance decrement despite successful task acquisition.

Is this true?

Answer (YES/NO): YES